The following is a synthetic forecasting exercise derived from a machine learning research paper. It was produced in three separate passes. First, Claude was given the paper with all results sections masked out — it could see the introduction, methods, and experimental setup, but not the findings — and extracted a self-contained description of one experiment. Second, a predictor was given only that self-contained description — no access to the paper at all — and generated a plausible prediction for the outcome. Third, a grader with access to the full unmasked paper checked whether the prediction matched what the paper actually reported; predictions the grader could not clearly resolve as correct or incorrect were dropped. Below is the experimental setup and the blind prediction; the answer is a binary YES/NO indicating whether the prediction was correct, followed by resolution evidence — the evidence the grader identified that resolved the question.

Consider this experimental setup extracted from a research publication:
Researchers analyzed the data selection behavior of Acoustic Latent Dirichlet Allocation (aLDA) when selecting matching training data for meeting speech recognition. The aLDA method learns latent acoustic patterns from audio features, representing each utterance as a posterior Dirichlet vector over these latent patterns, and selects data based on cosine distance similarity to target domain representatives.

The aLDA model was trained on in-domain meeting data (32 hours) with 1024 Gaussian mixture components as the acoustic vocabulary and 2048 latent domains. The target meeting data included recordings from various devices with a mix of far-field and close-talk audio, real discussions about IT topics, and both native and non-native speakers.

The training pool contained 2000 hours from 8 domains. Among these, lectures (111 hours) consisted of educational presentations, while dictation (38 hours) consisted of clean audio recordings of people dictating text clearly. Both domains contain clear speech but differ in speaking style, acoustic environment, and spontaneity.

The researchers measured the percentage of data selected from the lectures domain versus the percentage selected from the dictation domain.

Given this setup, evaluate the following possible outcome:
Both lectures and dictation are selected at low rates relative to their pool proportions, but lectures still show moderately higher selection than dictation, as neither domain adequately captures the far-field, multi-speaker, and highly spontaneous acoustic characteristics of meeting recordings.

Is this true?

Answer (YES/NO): NO